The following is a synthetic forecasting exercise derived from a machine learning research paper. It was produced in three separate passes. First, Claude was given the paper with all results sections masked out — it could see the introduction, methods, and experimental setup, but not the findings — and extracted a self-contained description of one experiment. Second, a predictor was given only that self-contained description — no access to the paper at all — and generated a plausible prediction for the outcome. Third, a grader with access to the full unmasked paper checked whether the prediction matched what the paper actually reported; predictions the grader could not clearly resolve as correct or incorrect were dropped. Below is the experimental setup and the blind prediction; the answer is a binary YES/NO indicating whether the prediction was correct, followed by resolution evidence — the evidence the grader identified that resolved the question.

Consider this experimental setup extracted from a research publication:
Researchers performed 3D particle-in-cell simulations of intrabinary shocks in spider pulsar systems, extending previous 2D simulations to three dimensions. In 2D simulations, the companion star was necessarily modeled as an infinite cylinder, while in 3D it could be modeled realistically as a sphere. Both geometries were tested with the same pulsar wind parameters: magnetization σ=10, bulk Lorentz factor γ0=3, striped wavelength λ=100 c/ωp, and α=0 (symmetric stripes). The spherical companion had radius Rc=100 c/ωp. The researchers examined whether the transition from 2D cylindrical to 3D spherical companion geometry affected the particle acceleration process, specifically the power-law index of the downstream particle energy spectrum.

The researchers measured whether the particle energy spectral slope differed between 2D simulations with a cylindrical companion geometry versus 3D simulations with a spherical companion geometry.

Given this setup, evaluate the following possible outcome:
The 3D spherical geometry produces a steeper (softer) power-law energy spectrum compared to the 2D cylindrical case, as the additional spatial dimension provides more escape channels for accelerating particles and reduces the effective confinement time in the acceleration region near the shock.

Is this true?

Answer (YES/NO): NO